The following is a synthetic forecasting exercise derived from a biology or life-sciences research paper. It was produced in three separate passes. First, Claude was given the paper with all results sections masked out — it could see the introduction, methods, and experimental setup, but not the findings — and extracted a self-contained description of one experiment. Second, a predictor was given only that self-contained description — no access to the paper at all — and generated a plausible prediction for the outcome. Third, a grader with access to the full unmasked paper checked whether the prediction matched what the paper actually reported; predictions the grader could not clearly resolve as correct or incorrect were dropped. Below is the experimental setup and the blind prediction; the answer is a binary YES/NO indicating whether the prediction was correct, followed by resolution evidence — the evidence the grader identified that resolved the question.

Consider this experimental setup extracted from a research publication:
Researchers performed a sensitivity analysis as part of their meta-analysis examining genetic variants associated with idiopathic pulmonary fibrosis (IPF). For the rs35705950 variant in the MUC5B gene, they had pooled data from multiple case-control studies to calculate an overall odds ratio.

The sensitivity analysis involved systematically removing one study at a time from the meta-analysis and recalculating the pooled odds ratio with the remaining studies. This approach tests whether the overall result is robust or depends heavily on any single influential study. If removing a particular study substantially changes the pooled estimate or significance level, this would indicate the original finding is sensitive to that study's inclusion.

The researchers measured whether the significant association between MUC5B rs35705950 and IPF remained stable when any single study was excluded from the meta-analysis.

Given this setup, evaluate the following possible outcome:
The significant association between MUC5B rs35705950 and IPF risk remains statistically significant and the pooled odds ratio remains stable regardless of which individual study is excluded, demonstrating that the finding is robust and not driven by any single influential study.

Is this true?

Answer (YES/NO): YES